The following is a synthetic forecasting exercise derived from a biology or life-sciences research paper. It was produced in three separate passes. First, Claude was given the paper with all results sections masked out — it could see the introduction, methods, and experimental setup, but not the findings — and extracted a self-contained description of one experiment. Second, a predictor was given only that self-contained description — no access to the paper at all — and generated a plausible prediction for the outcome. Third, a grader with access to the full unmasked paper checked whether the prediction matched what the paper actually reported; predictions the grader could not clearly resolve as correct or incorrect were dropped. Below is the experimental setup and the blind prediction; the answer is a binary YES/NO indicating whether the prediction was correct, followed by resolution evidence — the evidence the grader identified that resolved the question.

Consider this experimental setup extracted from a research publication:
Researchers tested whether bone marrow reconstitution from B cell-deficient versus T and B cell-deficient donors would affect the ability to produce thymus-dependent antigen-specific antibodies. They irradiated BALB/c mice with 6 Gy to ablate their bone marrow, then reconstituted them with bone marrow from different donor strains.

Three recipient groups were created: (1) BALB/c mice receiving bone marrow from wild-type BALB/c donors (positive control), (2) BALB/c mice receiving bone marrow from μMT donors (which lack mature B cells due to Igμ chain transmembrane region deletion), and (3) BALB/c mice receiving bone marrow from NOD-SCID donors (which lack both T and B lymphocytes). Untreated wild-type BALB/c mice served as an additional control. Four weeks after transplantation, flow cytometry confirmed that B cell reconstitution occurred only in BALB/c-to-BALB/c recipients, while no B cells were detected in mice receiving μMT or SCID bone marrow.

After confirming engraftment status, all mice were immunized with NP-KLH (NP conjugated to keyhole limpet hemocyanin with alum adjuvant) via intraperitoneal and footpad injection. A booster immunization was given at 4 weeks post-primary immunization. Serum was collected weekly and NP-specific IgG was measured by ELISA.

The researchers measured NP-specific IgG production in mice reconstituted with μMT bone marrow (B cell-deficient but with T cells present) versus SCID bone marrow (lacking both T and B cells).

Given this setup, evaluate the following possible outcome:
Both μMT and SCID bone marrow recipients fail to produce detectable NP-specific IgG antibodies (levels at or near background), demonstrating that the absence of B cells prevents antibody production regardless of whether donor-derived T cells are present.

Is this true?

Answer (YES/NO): NO